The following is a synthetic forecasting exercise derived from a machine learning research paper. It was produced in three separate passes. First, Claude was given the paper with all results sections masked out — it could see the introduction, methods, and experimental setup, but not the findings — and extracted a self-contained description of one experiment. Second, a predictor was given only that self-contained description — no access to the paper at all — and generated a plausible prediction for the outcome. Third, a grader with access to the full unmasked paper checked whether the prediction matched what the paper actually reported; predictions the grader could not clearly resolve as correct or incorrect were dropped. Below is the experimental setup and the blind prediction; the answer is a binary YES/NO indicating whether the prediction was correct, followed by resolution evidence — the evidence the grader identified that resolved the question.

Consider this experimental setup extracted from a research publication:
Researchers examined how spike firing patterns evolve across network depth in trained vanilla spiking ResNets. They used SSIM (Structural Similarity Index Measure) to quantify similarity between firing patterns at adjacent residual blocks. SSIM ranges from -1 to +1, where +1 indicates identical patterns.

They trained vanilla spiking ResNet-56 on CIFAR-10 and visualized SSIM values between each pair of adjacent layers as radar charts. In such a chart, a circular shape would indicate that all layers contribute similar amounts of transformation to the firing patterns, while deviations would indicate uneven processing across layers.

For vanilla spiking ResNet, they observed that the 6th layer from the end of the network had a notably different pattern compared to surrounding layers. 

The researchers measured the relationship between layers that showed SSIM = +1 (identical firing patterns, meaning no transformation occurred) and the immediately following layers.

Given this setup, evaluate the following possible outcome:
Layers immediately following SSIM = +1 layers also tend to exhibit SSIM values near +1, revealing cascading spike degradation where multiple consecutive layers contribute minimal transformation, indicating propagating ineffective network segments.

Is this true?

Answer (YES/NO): NO